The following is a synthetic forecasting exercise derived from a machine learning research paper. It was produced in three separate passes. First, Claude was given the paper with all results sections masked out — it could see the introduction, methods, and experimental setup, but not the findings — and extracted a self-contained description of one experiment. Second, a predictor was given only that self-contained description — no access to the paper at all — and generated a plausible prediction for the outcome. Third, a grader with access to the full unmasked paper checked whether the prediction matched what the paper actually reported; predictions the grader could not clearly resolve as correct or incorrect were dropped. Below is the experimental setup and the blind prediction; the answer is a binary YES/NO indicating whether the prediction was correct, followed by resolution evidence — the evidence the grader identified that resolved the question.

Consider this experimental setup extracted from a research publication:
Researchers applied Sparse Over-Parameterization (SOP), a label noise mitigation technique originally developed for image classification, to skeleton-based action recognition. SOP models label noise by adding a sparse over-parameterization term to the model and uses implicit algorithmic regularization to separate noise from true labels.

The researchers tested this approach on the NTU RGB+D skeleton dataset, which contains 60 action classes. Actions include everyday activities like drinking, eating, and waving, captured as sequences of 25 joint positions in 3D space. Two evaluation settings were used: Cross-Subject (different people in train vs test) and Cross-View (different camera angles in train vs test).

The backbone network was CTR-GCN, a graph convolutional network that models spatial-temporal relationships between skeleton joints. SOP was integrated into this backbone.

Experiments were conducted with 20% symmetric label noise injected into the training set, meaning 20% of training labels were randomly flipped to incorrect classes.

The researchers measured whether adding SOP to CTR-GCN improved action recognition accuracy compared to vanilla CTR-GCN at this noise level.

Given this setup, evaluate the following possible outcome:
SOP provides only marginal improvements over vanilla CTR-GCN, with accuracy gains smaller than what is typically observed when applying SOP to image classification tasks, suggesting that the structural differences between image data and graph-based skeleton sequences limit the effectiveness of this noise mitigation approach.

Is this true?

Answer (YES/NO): NO